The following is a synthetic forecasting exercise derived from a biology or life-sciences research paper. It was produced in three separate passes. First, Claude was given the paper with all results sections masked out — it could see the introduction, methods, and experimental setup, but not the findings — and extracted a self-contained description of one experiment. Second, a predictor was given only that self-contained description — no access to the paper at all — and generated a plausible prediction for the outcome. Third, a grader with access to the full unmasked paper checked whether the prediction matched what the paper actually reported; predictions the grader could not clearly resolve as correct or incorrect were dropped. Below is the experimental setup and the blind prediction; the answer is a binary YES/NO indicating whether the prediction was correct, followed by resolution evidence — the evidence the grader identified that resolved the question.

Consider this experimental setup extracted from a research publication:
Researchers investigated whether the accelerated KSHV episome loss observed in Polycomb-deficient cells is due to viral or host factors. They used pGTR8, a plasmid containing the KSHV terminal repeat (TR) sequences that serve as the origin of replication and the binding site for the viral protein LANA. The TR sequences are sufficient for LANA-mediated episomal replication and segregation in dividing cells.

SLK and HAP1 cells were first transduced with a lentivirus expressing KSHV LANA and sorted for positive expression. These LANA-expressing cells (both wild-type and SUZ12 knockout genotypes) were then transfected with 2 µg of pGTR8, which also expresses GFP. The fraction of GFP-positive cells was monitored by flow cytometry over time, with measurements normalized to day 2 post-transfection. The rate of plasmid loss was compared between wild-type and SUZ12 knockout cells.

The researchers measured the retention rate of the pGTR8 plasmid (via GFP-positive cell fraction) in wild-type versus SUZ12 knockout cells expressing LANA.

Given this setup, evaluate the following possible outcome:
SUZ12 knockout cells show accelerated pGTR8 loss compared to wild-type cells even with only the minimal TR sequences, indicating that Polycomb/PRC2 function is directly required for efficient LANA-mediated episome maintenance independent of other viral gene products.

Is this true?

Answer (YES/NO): NO